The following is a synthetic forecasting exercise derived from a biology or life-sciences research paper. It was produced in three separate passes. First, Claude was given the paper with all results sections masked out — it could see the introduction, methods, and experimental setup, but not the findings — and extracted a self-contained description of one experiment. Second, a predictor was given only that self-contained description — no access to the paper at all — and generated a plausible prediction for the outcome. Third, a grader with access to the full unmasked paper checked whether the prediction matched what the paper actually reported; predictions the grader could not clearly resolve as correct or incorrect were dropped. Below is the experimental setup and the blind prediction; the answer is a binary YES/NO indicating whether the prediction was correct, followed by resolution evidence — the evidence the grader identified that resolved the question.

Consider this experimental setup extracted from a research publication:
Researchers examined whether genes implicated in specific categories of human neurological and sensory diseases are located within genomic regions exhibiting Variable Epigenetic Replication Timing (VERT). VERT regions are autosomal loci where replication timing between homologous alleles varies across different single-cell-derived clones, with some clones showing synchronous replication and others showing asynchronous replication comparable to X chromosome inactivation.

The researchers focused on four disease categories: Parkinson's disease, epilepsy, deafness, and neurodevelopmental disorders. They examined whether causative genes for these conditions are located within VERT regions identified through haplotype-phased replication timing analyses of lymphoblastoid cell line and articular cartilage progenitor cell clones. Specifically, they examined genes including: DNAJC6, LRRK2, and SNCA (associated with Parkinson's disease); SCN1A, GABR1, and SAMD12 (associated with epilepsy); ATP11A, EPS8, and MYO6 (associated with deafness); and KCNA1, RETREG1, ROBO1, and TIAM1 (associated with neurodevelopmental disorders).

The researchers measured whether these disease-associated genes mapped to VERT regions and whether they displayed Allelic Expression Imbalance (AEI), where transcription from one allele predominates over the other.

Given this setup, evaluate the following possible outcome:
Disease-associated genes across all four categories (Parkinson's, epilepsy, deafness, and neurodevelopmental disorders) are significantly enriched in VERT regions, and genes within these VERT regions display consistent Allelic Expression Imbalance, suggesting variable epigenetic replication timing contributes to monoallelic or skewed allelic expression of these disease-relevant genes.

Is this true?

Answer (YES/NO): NO